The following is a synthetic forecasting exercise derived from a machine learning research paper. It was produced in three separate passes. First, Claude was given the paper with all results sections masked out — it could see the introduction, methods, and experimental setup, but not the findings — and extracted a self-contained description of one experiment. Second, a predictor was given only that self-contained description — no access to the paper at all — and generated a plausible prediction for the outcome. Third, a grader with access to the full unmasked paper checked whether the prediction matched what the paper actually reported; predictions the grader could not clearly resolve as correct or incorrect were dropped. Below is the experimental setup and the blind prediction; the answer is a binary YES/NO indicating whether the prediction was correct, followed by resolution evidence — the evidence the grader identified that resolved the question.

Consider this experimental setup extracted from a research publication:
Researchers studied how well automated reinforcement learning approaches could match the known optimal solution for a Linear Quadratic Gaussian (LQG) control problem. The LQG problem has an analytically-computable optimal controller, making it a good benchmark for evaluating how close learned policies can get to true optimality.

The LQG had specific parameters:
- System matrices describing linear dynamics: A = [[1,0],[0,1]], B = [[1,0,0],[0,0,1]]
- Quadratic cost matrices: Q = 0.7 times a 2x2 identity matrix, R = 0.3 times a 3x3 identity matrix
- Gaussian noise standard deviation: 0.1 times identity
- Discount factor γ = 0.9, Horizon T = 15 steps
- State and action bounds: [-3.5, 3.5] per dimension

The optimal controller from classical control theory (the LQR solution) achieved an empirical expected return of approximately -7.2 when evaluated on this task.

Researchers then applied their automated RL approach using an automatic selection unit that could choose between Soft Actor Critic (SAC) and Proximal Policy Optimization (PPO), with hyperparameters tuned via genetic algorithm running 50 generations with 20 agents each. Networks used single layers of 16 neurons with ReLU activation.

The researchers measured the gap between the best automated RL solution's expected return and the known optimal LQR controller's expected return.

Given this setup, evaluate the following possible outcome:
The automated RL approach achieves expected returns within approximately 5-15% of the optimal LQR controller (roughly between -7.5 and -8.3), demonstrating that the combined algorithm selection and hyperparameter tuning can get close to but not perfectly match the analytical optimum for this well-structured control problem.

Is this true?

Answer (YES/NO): NO